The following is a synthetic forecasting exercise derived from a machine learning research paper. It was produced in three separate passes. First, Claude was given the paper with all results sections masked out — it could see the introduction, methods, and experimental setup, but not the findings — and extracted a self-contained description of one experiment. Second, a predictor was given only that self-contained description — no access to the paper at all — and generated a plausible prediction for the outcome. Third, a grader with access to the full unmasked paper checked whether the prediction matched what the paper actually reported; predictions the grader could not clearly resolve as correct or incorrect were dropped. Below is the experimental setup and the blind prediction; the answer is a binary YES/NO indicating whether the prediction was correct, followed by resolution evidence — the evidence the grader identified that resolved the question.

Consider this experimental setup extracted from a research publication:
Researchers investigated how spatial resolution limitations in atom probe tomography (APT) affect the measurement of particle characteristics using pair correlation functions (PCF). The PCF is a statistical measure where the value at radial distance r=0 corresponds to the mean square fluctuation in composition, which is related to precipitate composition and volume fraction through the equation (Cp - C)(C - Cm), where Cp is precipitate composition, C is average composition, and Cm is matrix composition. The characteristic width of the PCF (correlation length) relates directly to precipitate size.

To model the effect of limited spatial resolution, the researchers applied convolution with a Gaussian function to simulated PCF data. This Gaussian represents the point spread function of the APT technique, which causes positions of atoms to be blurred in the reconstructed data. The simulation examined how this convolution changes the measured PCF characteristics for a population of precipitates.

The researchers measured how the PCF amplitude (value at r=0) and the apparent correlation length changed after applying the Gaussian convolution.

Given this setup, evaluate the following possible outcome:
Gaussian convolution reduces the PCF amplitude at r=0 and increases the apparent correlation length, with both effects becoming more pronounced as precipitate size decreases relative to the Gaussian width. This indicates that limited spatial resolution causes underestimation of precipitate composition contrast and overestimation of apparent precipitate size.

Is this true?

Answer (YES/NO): YES